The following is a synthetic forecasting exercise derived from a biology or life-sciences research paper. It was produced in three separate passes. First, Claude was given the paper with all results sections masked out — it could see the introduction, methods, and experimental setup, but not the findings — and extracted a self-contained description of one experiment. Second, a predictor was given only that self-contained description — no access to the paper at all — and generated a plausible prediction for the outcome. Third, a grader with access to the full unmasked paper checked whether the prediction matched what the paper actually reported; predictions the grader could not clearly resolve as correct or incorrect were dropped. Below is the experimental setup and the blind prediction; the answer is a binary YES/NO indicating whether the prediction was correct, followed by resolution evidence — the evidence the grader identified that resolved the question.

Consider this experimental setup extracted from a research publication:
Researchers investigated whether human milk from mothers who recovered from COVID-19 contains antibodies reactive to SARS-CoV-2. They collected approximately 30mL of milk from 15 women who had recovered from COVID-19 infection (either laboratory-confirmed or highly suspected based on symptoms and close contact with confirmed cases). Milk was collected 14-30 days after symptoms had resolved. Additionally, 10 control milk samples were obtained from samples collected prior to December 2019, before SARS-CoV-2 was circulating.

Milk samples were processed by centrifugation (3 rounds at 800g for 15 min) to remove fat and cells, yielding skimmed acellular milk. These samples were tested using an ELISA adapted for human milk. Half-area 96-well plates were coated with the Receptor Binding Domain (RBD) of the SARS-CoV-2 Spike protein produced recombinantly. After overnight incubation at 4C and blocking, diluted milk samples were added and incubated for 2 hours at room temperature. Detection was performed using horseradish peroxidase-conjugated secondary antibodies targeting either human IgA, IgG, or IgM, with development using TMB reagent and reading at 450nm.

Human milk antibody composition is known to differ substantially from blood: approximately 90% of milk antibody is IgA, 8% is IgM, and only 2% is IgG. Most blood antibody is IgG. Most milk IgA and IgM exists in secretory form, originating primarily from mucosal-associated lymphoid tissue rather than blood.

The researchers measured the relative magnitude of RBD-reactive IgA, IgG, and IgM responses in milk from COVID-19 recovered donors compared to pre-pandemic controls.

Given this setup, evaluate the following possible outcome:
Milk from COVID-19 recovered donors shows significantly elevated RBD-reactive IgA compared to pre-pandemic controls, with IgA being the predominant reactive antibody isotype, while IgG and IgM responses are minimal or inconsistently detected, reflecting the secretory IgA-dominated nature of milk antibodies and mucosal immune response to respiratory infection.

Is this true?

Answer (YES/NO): NO